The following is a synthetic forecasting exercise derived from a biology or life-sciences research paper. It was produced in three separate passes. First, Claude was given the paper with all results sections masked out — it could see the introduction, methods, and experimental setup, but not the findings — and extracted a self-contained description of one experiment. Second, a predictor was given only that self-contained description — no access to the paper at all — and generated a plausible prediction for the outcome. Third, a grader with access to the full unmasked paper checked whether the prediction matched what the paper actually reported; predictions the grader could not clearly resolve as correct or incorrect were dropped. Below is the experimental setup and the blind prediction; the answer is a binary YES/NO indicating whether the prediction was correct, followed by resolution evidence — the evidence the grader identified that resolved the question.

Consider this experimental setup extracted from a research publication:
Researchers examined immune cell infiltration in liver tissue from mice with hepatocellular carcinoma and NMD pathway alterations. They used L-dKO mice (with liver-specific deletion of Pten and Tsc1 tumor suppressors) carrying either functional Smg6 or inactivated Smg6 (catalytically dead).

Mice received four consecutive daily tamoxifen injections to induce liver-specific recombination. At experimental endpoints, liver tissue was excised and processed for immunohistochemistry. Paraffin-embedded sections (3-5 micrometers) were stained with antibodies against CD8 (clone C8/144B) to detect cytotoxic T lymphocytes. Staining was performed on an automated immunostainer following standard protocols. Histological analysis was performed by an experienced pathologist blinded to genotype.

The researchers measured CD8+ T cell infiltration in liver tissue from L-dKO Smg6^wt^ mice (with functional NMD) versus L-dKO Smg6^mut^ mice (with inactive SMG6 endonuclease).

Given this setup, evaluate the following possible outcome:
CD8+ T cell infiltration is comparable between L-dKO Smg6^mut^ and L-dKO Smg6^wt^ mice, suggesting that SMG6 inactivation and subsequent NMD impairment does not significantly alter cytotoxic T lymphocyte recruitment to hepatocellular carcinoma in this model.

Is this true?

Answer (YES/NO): NO